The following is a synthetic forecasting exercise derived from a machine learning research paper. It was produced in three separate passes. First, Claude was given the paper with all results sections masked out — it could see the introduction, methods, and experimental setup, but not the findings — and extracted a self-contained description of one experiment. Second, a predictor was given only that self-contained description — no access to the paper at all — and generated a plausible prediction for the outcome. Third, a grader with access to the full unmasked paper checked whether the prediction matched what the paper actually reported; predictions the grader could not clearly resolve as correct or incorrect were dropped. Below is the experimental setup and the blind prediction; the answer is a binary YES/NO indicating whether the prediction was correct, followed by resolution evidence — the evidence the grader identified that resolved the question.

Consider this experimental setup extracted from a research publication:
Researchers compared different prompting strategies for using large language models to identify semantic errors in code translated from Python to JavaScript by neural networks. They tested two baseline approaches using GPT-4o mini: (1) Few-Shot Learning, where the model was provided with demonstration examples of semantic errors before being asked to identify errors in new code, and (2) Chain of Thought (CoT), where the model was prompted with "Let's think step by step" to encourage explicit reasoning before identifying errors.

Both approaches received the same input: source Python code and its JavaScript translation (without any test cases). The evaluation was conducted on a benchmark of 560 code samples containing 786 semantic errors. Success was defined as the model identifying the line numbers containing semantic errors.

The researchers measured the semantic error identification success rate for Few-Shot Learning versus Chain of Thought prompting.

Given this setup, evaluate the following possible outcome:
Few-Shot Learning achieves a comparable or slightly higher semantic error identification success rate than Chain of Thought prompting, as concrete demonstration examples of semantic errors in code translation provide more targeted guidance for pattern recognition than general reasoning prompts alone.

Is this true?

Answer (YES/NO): NO